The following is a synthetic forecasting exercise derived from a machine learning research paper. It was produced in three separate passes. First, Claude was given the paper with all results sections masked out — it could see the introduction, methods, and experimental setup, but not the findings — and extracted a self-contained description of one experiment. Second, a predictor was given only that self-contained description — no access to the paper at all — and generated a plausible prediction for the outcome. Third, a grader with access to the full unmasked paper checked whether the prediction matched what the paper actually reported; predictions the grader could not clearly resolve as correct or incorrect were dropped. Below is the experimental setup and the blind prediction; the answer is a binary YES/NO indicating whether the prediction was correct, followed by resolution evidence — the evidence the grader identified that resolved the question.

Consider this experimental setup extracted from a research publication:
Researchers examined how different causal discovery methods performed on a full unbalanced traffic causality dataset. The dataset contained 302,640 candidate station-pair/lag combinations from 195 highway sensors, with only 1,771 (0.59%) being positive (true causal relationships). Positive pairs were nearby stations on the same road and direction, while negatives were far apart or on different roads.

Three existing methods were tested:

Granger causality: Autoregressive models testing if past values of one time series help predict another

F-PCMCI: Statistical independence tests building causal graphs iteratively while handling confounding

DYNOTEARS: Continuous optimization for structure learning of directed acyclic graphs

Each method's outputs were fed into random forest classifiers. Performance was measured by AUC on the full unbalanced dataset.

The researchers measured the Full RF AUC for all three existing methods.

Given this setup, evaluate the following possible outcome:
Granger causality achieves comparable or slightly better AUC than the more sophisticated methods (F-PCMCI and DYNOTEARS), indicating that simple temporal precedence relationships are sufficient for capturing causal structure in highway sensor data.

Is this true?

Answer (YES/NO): NO